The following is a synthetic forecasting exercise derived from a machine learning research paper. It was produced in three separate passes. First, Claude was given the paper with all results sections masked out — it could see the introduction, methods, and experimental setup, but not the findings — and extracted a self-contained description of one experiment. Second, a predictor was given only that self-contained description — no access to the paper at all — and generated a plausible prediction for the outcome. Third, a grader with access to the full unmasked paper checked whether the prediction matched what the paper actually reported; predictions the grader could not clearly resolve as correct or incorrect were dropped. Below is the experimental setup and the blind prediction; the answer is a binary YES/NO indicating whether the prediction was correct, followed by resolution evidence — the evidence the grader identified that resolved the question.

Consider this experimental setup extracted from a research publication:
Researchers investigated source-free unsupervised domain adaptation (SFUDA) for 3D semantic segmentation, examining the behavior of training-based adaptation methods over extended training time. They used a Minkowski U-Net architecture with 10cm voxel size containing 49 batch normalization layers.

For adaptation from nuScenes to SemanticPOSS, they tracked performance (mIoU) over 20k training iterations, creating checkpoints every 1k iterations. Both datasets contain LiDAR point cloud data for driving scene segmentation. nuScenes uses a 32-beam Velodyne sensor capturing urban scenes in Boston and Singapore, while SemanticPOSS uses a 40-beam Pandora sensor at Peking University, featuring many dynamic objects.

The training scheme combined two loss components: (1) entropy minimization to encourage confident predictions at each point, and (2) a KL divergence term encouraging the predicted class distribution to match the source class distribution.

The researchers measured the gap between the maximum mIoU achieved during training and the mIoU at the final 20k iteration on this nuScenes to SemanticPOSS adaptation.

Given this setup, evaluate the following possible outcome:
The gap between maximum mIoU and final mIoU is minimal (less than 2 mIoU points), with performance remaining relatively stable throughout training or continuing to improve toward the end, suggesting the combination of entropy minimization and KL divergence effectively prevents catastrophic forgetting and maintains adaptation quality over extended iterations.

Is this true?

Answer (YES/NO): NO